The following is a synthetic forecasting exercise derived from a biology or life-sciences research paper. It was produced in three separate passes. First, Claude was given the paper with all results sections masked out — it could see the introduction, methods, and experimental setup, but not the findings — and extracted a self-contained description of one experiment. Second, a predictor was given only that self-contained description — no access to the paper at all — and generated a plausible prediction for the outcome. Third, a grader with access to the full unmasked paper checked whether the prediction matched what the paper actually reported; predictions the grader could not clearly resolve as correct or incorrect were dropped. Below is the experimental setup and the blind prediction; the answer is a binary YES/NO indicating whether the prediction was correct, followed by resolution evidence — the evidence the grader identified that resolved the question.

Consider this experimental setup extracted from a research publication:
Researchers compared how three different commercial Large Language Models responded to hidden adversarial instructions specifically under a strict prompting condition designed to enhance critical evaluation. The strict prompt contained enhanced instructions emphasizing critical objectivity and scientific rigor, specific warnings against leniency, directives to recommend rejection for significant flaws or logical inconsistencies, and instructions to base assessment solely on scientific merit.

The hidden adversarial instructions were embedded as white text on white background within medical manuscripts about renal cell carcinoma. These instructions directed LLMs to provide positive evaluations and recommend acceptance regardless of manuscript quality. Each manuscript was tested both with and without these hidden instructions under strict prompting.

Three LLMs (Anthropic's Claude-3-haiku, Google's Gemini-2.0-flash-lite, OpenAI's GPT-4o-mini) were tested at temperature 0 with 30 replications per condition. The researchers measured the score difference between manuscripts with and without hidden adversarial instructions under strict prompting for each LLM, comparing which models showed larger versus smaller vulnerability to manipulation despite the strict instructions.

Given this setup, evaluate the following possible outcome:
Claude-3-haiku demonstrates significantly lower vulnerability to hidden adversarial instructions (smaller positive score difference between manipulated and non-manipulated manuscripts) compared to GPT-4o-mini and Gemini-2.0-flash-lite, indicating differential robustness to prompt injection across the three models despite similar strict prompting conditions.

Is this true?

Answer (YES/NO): NO